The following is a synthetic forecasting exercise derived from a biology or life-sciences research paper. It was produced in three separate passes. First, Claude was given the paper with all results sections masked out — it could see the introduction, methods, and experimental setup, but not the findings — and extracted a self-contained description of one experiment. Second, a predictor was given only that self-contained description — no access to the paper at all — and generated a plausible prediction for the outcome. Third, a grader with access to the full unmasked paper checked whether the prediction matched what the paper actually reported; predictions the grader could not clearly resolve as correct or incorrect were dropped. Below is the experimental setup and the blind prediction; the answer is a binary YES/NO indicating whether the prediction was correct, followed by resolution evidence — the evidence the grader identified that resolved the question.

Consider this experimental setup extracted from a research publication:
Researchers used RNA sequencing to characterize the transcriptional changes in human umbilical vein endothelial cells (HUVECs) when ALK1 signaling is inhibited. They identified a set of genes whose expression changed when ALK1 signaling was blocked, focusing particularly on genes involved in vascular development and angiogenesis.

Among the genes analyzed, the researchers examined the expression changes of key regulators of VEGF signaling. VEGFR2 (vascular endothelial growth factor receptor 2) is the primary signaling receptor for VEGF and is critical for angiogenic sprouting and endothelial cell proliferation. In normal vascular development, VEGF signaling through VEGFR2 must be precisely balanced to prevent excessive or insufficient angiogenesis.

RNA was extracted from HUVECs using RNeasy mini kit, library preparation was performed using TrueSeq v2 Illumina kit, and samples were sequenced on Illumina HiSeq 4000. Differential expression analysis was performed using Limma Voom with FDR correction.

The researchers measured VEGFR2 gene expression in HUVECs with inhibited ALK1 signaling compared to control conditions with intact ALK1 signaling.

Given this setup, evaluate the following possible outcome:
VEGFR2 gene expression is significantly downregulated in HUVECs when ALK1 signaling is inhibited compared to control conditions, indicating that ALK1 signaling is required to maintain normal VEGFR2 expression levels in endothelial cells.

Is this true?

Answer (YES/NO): NO